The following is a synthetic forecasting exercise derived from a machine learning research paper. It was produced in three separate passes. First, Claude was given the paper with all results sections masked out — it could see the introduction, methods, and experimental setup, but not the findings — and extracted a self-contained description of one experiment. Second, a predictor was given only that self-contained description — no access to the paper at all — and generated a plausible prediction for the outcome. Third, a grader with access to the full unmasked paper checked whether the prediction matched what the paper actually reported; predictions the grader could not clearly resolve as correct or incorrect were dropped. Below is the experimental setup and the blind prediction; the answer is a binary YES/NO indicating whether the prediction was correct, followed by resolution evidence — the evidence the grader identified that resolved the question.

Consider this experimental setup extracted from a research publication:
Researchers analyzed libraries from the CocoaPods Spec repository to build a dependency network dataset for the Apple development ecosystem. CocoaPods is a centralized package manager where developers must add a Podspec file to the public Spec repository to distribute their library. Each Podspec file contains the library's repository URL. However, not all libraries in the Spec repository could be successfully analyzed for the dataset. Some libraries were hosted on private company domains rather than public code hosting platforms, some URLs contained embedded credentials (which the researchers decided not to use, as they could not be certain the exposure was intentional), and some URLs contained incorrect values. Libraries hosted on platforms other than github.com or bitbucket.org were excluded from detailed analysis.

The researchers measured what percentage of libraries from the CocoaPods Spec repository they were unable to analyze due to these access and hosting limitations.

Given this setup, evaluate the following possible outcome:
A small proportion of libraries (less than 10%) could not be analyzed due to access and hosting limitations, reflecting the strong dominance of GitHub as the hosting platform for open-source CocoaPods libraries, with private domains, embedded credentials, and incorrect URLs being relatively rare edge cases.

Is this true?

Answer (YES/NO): NO